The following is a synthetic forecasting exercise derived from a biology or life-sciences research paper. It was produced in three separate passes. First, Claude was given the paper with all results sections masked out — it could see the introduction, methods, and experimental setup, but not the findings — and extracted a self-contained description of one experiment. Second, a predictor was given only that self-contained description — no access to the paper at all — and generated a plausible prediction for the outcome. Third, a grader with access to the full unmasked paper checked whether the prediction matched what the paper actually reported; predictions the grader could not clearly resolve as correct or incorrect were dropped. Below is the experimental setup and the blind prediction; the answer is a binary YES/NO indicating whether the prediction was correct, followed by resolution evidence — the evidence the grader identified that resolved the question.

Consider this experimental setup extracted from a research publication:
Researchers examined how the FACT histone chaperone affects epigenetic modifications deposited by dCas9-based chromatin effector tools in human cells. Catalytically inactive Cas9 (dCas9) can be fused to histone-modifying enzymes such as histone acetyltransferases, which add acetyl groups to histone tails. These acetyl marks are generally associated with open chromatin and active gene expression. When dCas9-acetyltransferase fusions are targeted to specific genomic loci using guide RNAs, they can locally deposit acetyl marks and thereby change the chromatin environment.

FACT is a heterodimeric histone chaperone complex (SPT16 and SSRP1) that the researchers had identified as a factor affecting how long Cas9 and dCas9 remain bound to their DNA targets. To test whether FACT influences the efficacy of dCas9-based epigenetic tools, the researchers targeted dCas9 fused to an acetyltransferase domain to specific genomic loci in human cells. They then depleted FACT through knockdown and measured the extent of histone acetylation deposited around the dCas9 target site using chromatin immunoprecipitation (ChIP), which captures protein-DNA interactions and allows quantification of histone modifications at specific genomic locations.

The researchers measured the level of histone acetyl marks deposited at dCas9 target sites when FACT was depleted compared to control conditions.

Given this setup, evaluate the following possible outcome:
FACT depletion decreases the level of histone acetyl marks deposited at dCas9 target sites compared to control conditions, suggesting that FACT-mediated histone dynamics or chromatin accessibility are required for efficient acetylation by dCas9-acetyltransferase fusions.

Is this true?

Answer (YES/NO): NO